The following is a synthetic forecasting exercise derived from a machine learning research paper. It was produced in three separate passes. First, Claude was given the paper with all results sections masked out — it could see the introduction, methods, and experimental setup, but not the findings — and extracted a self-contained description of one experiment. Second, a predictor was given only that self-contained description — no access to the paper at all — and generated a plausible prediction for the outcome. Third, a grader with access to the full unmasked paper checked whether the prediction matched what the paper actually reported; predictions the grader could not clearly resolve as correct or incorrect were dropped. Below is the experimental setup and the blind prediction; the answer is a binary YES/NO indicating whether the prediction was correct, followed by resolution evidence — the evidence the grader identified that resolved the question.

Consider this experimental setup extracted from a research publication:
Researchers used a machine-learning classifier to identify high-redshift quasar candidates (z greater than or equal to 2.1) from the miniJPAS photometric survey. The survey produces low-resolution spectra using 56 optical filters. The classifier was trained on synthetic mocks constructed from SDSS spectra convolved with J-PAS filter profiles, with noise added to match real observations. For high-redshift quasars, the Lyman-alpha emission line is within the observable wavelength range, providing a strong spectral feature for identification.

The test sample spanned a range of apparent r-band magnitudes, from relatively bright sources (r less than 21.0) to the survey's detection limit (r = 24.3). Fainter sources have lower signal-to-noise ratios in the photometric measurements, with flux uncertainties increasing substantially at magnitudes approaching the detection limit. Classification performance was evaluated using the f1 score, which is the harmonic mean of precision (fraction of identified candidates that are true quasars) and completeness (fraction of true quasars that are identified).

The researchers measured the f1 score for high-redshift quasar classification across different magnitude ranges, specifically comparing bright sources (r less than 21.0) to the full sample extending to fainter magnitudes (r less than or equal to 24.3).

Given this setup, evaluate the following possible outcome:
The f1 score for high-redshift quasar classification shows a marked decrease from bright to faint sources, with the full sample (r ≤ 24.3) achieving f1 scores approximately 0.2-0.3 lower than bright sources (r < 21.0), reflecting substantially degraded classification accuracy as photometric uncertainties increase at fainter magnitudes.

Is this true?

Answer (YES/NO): NO